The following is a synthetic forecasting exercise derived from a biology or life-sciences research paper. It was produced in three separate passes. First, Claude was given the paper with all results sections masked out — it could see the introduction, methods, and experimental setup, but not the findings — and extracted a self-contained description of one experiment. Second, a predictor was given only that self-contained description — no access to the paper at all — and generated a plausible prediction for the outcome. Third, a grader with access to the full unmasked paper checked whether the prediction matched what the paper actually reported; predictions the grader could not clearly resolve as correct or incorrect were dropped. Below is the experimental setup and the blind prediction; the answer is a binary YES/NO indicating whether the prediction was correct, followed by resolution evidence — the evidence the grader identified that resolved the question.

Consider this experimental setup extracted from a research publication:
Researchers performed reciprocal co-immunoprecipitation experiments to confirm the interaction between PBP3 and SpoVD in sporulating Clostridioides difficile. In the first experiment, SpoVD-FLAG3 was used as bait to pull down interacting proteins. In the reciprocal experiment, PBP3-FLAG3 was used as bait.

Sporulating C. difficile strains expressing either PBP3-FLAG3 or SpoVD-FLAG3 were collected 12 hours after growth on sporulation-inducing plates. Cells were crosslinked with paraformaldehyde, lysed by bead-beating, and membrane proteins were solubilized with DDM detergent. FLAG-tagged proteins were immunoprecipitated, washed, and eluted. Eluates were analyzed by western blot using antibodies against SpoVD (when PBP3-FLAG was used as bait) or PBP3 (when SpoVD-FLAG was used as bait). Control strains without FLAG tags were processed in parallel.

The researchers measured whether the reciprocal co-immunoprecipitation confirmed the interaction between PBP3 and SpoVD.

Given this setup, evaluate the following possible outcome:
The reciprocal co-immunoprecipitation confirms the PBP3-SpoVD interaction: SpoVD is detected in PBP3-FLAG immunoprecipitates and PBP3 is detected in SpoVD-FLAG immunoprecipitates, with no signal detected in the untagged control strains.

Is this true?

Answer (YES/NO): YES